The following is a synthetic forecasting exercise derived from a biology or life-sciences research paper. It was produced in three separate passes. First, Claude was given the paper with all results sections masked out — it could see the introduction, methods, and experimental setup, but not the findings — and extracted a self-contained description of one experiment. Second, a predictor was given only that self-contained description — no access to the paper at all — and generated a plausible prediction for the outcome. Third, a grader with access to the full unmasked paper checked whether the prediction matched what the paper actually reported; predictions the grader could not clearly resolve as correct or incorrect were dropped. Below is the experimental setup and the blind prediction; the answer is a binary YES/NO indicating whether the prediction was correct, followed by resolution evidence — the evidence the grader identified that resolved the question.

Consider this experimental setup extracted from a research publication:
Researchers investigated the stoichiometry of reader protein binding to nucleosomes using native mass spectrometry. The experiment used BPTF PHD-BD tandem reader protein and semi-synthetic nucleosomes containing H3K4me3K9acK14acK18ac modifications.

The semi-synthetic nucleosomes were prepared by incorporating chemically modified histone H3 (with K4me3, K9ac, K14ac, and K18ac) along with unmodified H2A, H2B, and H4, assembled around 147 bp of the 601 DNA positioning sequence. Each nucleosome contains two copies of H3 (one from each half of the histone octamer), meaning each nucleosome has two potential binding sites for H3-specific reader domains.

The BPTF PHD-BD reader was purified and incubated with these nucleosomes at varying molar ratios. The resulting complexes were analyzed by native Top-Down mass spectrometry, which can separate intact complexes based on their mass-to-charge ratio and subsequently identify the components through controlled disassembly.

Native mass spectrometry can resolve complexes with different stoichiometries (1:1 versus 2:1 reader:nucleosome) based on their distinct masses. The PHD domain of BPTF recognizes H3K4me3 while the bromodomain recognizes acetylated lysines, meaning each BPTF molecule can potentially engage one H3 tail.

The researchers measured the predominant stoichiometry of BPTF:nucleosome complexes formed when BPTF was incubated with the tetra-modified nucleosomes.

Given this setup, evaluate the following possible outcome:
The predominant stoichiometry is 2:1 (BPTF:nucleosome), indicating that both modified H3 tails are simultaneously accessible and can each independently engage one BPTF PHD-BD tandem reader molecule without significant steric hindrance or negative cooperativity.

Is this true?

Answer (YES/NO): NO